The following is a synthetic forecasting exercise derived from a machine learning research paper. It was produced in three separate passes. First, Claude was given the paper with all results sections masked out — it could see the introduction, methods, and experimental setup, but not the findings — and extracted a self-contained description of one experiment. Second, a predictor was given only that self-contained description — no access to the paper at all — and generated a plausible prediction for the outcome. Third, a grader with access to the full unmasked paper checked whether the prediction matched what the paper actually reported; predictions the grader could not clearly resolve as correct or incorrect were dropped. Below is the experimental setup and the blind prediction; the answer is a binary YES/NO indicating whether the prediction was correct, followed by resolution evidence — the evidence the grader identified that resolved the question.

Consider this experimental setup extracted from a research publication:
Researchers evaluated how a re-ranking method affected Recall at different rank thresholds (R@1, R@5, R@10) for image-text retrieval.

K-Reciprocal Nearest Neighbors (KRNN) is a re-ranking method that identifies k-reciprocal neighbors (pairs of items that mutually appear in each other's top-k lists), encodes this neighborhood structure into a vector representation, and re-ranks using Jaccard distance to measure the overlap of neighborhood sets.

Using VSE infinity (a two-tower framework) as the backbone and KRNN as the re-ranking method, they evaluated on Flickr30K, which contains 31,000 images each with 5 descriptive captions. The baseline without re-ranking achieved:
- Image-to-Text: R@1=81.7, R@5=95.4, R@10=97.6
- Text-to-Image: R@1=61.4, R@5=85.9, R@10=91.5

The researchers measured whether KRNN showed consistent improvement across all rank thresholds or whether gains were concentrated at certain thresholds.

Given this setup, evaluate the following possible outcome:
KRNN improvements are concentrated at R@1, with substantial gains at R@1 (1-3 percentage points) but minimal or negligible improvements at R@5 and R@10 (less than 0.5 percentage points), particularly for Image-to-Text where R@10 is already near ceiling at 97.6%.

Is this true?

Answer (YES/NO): NO